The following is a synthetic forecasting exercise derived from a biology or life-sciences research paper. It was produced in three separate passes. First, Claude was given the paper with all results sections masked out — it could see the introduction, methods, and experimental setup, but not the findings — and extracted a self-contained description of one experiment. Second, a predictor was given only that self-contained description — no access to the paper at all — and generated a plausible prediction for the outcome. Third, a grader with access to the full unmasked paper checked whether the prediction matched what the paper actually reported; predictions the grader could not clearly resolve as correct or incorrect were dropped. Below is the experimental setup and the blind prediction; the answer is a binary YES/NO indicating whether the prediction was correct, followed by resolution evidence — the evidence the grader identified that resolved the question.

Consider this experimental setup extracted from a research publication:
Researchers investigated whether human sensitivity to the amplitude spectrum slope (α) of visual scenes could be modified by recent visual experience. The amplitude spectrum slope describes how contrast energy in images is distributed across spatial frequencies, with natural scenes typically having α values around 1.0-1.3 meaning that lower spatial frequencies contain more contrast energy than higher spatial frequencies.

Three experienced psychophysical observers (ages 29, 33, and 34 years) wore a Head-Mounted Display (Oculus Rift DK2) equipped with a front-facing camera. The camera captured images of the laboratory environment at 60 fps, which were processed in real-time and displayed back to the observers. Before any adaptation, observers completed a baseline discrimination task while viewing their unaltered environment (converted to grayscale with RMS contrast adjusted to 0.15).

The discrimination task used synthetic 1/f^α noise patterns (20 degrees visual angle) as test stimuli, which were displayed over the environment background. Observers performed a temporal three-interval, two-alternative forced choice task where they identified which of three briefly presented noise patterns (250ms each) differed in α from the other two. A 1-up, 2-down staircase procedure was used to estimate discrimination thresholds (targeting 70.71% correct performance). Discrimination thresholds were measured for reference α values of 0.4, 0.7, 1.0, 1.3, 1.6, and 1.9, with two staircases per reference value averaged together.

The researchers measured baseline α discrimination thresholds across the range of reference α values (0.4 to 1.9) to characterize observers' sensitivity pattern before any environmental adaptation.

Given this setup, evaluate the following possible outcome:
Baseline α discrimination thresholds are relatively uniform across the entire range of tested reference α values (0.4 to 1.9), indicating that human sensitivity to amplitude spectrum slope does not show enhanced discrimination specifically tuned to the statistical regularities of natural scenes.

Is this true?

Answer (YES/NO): NO